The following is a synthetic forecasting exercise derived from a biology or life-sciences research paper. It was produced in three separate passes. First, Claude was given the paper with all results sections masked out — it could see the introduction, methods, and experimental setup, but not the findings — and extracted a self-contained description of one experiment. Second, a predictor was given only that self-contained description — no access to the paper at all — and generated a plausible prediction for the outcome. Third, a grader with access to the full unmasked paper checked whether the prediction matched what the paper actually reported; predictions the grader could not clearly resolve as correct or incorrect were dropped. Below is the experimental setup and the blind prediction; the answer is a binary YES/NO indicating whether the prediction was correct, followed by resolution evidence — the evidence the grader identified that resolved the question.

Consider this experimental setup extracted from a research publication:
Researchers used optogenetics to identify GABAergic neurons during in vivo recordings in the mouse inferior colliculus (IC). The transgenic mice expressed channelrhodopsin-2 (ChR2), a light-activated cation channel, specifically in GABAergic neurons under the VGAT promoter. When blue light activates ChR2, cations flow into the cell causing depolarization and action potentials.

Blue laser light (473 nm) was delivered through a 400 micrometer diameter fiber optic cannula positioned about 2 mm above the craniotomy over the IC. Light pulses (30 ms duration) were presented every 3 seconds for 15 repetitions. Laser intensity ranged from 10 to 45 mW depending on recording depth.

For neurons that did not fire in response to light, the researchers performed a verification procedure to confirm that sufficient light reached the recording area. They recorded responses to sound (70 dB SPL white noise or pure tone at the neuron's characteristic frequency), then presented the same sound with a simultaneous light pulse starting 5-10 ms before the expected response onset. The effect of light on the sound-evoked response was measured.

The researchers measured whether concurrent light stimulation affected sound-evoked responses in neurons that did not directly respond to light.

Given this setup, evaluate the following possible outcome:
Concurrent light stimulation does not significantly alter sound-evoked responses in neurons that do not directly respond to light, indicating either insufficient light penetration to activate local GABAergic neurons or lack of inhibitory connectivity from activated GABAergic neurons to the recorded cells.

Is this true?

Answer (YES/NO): NO